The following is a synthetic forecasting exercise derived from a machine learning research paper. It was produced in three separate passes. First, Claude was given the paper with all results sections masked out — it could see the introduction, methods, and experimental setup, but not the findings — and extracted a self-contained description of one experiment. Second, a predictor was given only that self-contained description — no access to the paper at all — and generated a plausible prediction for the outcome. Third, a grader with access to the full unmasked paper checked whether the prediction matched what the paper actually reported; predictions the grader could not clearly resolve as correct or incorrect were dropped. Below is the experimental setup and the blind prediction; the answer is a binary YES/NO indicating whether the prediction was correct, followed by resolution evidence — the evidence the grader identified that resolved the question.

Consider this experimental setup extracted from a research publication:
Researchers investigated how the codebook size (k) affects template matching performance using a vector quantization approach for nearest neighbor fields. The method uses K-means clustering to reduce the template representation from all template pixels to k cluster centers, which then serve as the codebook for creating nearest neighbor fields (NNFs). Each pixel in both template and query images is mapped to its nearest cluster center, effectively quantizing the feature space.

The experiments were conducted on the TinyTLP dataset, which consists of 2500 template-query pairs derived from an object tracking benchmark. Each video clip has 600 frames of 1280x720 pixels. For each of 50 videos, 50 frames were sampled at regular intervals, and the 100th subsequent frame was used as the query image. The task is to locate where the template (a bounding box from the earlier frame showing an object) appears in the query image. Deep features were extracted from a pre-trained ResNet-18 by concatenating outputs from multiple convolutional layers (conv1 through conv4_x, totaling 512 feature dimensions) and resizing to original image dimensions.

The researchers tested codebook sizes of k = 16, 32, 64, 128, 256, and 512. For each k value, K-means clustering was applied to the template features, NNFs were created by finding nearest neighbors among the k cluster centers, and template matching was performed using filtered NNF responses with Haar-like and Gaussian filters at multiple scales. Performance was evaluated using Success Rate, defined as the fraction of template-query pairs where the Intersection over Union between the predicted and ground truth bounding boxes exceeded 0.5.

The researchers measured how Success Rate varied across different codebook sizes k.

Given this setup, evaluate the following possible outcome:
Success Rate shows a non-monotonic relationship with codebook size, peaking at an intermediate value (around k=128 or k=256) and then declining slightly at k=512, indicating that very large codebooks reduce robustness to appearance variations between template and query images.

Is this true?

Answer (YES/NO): NO